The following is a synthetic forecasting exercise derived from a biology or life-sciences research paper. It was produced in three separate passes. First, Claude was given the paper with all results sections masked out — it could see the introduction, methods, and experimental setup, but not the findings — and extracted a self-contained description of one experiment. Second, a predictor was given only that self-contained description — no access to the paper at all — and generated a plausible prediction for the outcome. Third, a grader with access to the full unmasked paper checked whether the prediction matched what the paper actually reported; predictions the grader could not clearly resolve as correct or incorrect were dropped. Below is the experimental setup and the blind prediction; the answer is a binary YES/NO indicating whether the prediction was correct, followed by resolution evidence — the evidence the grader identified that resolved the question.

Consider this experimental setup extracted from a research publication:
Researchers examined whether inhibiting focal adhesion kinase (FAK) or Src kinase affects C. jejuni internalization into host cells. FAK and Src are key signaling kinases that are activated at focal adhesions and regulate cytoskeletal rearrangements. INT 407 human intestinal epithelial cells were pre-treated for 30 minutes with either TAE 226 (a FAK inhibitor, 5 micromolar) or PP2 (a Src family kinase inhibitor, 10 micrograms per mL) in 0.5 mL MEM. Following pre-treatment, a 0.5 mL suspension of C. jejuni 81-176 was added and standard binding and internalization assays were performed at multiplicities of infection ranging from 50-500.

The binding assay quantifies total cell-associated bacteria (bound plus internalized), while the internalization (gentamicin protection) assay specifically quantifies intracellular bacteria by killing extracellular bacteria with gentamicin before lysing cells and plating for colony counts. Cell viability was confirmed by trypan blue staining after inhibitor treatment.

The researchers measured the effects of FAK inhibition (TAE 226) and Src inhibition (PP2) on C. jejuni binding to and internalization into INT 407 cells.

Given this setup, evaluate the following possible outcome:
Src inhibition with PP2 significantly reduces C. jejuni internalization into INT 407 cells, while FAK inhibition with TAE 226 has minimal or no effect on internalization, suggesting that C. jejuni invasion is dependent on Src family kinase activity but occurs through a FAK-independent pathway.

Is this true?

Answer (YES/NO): NO